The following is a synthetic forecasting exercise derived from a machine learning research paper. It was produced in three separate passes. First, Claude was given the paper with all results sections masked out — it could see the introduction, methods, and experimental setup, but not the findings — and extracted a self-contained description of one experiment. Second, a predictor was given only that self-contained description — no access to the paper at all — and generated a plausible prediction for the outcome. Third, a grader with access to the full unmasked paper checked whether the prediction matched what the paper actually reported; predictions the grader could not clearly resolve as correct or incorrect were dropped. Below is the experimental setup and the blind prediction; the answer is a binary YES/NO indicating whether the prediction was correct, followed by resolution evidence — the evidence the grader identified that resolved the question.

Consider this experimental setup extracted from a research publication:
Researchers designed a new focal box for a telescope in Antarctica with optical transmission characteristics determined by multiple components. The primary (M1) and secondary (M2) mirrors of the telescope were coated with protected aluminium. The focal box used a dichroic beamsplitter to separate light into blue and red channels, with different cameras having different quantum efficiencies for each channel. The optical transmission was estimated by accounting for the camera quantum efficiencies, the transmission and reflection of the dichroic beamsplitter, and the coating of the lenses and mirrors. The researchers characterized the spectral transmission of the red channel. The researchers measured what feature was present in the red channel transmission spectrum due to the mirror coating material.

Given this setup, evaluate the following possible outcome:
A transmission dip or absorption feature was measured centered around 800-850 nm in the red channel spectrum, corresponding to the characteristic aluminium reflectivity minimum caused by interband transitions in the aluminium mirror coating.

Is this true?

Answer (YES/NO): YES